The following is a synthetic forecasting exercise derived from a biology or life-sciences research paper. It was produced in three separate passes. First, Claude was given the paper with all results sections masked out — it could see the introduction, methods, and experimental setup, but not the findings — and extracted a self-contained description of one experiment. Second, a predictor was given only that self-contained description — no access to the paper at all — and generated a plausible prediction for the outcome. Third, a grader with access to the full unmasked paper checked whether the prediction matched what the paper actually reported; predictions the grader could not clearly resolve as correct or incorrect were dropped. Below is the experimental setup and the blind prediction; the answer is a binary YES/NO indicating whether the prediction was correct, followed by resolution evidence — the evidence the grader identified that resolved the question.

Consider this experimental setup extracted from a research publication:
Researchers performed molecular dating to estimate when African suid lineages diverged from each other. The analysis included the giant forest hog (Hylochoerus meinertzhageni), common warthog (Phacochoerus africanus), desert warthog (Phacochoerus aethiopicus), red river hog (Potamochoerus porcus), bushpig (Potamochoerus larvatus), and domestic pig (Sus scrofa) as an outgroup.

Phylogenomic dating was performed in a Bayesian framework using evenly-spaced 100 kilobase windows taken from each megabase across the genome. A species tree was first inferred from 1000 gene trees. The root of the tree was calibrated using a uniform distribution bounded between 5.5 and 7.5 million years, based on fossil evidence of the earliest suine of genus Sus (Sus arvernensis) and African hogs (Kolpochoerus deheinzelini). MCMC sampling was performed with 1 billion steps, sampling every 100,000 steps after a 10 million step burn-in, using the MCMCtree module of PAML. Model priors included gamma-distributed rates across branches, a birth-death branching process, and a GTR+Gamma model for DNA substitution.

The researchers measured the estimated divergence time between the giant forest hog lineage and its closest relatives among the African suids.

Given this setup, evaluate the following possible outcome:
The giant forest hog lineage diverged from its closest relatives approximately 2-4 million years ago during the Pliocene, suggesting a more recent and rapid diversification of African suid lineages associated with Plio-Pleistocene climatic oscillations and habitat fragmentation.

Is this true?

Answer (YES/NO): NO